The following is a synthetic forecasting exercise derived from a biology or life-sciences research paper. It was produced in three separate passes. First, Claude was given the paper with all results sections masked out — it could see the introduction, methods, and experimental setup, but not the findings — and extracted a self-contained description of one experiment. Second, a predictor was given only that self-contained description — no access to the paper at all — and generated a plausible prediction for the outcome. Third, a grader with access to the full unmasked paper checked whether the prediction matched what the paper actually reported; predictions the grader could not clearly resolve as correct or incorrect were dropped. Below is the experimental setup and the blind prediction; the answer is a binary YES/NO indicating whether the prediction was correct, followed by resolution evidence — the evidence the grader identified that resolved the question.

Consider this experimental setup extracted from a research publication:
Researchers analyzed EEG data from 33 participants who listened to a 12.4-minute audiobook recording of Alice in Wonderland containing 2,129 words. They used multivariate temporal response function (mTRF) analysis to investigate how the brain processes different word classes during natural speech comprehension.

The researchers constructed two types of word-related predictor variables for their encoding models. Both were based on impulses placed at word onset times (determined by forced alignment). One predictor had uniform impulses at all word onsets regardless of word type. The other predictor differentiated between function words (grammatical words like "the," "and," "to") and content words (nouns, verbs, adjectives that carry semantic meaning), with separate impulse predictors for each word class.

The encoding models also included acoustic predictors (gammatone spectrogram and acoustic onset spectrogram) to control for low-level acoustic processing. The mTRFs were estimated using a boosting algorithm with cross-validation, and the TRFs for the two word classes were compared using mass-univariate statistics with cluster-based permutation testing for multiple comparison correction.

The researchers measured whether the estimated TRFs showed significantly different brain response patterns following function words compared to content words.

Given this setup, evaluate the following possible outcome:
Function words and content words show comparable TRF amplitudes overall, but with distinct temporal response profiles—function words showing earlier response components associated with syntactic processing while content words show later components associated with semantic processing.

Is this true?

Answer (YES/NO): NO